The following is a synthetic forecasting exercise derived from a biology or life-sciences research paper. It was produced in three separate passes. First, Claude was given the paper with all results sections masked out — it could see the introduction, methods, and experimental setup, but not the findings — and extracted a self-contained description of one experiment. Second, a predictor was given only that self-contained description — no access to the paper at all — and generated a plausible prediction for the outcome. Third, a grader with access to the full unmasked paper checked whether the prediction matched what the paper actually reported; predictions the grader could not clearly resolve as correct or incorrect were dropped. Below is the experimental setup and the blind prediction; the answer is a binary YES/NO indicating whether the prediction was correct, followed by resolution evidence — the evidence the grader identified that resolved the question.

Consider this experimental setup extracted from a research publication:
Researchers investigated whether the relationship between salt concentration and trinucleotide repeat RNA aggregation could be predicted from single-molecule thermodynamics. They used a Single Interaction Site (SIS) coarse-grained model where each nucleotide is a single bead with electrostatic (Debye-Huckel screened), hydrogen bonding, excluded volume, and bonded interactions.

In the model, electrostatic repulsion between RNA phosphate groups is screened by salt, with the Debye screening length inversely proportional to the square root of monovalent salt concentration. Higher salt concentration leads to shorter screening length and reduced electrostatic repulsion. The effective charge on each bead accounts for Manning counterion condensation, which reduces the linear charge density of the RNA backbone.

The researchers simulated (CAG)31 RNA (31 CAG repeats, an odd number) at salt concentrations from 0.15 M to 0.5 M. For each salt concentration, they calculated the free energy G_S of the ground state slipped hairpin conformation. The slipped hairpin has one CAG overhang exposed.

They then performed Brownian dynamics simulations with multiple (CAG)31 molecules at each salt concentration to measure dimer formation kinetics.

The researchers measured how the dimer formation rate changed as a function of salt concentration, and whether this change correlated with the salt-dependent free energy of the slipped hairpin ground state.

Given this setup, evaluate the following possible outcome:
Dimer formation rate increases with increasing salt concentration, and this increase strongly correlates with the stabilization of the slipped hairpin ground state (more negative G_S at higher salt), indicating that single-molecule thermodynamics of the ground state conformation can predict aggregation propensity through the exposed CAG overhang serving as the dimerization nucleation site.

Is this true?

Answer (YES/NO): NO